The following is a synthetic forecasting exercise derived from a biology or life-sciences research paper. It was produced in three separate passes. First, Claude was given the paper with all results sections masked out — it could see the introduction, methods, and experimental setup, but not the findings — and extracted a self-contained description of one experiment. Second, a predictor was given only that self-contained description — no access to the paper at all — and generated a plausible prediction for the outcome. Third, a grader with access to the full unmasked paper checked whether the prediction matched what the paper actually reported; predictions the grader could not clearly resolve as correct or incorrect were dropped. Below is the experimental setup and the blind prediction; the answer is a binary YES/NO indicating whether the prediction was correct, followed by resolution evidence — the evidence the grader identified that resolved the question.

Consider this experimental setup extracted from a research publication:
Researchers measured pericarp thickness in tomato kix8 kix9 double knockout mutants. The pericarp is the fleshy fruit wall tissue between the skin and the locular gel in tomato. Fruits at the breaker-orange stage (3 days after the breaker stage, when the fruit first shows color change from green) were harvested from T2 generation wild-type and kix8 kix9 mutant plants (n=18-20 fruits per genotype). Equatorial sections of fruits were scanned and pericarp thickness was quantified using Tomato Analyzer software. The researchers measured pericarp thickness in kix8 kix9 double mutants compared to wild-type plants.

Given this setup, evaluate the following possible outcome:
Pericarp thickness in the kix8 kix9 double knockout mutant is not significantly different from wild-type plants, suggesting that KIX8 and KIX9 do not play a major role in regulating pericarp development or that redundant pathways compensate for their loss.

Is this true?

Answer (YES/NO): NO